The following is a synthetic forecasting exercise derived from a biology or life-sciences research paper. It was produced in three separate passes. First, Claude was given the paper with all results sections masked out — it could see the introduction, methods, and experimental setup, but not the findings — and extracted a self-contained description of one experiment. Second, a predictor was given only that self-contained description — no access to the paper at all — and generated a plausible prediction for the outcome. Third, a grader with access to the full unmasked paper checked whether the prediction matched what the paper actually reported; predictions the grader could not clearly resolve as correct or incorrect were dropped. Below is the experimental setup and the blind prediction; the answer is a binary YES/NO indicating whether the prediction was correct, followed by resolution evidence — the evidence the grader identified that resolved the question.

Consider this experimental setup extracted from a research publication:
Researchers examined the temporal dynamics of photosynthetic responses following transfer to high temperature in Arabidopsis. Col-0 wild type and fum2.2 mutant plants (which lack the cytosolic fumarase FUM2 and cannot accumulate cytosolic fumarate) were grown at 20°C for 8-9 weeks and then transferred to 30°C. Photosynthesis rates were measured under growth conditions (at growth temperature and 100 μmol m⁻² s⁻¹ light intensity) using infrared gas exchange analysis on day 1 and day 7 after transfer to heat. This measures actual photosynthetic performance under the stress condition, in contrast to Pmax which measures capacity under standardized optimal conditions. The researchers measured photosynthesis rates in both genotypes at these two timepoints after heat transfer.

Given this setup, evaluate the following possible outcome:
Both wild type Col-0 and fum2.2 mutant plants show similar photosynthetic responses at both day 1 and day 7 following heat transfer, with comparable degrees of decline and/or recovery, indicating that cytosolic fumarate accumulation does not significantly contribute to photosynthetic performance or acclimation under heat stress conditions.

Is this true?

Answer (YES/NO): NO